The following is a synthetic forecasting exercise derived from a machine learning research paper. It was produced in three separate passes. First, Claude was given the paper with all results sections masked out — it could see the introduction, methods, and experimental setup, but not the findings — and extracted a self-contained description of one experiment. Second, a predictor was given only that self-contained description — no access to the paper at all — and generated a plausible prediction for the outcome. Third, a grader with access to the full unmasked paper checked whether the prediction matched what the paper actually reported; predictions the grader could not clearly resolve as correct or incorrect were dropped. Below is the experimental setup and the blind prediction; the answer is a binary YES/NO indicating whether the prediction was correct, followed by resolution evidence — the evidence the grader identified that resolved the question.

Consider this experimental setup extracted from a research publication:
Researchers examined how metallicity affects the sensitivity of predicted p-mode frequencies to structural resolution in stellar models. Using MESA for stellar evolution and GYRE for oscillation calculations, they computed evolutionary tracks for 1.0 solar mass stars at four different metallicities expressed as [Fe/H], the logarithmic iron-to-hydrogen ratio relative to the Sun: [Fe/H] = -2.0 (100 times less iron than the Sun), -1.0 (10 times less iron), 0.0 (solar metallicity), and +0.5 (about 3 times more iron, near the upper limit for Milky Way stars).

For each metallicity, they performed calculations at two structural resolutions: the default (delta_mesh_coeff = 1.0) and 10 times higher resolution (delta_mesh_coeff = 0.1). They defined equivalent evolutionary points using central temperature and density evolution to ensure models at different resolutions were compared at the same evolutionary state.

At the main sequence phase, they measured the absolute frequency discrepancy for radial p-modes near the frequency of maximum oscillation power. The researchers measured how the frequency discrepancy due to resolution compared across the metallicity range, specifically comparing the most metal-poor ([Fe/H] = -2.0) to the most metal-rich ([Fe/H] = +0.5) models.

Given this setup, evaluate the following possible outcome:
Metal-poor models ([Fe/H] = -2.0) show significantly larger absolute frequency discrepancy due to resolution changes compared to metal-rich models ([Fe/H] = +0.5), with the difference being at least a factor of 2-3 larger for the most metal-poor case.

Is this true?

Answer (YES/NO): NO